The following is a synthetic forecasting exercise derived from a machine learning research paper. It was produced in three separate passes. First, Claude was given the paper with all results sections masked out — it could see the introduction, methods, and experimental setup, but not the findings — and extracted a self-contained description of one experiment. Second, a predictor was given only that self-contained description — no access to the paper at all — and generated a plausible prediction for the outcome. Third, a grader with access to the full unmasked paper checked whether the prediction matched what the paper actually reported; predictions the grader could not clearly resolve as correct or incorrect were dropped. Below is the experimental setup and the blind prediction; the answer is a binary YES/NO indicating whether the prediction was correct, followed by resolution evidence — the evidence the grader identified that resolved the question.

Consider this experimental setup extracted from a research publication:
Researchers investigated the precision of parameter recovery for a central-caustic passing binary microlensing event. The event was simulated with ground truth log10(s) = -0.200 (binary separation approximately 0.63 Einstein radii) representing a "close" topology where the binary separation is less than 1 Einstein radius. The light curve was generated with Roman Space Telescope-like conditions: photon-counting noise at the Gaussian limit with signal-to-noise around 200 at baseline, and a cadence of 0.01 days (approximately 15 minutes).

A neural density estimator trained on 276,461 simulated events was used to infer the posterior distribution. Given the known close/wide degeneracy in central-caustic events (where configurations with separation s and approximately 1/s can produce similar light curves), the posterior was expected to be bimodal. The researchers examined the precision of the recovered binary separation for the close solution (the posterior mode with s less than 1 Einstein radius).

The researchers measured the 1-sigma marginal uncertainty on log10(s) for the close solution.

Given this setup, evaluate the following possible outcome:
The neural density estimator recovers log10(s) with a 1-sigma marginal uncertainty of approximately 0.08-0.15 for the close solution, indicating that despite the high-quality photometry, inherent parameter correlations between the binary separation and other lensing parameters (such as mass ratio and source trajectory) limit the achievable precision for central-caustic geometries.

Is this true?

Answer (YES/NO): NO